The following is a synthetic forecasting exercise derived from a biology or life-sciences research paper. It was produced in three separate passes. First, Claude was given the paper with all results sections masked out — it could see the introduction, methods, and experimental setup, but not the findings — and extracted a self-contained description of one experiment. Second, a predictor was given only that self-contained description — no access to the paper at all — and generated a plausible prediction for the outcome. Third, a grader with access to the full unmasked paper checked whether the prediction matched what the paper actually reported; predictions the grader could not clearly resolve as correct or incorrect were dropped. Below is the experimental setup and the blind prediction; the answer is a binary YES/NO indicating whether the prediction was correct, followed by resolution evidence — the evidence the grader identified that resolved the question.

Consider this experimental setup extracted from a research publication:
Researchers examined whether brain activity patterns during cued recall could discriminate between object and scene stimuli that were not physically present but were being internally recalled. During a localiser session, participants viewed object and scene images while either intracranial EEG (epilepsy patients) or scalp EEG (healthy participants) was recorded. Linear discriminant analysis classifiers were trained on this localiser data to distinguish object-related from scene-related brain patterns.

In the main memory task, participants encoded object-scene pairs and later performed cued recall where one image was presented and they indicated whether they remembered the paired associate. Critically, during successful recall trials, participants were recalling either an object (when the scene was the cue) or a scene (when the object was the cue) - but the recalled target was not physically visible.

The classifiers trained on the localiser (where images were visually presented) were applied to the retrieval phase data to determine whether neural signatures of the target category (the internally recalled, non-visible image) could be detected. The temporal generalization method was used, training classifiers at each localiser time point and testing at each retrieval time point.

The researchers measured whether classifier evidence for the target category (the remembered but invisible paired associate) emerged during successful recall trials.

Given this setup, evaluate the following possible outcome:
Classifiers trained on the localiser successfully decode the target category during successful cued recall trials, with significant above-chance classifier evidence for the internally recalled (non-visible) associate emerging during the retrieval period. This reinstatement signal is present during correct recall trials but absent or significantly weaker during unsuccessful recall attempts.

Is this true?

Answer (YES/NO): YES